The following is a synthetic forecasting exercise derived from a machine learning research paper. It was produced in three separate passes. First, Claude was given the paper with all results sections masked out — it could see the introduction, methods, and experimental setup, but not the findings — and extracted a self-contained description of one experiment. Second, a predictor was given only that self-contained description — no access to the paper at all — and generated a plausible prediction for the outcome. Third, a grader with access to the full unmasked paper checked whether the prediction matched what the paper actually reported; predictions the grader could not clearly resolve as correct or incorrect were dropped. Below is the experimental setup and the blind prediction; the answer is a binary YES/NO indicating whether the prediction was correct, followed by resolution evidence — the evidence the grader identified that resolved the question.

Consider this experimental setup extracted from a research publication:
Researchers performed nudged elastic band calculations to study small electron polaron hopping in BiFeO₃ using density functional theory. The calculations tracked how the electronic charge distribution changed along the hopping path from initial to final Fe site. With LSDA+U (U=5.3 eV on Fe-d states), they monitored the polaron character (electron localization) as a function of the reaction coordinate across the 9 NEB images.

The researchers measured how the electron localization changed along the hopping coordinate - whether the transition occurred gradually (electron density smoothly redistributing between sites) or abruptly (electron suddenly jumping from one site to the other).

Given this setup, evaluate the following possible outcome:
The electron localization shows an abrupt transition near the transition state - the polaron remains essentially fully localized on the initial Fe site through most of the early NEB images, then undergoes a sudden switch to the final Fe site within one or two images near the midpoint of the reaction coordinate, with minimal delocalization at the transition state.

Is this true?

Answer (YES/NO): YES